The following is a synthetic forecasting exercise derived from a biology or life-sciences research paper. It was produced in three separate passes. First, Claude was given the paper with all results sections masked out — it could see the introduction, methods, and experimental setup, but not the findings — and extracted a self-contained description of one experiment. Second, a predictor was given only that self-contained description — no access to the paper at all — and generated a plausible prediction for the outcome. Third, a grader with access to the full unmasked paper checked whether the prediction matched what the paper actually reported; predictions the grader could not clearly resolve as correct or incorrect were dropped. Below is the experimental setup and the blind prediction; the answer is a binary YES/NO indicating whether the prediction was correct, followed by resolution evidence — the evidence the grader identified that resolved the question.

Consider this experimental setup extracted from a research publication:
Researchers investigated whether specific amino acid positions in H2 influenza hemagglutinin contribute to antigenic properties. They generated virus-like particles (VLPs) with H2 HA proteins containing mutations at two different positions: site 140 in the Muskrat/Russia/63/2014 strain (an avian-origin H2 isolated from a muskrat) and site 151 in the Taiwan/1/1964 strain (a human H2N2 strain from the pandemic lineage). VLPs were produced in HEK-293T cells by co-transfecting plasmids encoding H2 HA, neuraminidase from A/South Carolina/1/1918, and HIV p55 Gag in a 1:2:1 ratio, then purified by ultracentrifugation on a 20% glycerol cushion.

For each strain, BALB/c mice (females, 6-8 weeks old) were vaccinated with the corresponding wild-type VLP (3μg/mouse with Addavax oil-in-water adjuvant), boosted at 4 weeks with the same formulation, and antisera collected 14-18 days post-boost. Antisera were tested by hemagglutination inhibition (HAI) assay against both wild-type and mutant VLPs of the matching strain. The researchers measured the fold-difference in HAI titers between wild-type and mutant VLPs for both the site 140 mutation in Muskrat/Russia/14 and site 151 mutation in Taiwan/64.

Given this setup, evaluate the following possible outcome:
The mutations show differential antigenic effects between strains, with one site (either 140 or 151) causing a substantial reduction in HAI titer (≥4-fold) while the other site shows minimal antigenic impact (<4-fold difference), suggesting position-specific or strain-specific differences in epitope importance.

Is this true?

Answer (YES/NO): NO